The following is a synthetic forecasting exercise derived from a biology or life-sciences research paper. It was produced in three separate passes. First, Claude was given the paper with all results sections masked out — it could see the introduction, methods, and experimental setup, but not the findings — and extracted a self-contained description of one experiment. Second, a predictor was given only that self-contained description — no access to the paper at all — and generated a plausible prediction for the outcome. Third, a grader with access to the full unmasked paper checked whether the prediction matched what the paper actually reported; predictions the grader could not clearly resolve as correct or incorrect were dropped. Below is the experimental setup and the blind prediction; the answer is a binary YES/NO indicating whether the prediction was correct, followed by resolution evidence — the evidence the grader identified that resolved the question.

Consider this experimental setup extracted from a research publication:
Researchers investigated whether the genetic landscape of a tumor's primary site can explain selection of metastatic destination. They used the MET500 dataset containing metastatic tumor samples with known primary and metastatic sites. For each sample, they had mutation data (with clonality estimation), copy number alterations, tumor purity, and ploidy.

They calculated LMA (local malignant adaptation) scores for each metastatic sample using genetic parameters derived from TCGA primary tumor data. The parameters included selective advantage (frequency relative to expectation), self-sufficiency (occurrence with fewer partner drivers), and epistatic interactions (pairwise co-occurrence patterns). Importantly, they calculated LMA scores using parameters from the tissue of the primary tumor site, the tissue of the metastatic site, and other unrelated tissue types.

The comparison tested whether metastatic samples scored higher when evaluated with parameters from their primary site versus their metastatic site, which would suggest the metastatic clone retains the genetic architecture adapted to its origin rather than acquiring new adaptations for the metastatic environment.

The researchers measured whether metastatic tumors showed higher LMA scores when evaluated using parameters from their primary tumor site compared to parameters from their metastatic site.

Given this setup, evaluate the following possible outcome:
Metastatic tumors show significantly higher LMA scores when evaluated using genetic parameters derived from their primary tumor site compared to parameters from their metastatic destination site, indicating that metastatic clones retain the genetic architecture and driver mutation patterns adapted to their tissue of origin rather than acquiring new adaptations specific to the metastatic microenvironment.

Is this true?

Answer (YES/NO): YES